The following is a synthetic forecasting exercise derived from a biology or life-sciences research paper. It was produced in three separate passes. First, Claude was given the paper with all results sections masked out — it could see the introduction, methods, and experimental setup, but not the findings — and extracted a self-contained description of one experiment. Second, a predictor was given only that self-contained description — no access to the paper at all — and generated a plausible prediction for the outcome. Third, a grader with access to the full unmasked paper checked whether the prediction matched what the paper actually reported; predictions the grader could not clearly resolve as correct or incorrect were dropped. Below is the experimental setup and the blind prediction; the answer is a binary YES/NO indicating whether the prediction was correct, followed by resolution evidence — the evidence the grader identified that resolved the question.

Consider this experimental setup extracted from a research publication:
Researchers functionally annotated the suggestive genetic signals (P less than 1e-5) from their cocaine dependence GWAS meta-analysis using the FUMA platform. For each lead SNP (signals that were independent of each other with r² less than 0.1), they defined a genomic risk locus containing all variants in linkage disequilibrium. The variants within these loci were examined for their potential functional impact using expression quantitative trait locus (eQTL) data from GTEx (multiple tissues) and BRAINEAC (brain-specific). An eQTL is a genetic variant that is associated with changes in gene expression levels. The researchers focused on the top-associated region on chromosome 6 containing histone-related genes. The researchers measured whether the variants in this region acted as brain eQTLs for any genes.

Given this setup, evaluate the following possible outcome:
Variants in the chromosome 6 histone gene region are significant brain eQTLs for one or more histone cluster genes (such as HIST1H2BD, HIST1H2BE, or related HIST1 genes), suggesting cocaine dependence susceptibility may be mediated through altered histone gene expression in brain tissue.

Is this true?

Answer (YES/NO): YES